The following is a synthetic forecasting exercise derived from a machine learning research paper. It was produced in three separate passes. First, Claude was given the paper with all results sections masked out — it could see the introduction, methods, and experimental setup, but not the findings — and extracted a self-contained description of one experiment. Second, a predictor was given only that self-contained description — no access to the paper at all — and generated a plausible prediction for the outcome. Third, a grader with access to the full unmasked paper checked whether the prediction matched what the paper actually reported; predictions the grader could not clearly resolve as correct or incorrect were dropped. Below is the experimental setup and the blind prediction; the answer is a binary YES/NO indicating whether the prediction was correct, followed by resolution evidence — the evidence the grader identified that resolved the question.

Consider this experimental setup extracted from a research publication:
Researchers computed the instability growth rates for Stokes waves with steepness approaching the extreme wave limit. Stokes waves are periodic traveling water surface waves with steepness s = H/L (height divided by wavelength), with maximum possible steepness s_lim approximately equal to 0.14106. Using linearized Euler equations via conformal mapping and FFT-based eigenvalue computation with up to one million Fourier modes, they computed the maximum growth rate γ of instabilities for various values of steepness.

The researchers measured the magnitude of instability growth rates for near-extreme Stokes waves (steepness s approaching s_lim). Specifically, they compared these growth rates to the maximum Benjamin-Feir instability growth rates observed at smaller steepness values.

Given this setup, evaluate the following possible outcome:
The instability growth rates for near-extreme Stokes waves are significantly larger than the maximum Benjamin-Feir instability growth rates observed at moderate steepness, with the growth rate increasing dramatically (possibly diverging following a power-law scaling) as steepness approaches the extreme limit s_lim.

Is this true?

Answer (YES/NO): YES